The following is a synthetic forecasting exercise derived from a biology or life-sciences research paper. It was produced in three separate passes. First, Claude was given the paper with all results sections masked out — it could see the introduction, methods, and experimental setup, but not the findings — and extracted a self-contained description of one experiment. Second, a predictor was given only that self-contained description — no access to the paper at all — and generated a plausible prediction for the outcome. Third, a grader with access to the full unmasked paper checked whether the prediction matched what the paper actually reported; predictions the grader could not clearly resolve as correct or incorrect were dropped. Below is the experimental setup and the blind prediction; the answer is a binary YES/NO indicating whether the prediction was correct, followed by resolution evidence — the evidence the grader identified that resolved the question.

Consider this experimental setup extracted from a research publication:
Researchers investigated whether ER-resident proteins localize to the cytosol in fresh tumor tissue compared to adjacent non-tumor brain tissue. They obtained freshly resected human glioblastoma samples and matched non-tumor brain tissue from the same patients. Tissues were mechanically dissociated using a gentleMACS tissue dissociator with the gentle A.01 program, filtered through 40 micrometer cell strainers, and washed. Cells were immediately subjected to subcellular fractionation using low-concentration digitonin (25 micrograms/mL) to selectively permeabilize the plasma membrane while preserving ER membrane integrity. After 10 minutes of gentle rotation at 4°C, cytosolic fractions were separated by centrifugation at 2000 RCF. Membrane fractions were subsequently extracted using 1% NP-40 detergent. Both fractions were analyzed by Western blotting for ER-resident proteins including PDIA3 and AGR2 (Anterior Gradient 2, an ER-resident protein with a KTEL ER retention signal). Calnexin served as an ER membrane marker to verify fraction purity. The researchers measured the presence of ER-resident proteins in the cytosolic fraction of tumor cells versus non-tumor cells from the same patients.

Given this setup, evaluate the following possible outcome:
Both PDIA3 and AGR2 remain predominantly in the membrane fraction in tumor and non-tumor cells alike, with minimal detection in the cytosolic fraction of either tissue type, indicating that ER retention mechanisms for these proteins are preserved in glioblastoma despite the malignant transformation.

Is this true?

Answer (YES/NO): NO